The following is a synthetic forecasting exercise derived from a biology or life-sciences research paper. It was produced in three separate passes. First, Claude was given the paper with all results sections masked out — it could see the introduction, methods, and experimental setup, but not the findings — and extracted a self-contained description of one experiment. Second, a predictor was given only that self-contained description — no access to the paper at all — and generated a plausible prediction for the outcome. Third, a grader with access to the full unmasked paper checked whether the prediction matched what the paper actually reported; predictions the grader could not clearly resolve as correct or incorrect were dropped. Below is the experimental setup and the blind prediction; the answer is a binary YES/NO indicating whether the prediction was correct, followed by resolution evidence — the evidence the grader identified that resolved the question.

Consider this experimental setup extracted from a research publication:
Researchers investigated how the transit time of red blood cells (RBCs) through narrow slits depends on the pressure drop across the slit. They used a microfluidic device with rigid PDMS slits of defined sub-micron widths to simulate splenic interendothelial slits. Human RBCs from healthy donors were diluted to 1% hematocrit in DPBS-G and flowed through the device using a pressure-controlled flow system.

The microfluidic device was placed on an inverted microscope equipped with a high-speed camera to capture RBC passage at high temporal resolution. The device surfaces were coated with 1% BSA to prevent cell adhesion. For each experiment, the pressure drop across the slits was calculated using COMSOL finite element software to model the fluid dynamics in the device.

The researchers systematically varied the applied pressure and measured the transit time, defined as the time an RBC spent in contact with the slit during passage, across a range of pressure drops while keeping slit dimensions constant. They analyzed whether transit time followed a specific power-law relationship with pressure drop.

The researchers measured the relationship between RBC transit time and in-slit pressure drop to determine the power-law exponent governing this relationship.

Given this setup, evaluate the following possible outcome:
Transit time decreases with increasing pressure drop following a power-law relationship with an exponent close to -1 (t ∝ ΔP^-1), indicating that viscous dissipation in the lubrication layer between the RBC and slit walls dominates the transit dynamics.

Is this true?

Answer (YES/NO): NO